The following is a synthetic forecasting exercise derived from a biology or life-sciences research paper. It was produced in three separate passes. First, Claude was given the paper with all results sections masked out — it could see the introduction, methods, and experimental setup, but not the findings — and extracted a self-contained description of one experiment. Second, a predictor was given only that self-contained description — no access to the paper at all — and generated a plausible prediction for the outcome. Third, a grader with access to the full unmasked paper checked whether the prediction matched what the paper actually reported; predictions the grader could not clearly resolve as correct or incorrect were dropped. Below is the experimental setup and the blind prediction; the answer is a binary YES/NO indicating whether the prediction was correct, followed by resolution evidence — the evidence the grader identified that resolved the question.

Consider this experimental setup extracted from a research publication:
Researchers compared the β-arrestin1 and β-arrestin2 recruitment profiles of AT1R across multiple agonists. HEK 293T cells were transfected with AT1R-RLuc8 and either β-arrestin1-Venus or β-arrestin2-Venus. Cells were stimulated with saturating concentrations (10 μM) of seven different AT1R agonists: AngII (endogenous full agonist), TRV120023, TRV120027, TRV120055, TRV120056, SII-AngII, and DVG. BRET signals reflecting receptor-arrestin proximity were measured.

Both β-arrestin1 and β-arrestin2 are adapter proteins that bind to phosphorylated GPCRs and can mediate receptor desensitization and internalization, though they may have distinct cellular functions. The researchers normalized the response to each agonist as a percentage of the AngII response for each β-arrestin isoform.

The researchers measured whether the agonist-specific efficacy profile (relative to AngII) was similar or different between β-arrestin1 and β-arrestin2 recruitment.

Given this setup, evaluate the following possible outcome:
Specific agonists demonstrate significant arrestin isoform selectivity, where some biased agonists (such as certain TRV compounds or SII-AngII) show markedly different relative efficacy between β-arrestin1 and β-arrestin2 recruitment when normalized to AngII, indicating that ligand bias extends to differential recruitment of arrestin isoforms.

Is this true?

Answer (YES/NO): NO